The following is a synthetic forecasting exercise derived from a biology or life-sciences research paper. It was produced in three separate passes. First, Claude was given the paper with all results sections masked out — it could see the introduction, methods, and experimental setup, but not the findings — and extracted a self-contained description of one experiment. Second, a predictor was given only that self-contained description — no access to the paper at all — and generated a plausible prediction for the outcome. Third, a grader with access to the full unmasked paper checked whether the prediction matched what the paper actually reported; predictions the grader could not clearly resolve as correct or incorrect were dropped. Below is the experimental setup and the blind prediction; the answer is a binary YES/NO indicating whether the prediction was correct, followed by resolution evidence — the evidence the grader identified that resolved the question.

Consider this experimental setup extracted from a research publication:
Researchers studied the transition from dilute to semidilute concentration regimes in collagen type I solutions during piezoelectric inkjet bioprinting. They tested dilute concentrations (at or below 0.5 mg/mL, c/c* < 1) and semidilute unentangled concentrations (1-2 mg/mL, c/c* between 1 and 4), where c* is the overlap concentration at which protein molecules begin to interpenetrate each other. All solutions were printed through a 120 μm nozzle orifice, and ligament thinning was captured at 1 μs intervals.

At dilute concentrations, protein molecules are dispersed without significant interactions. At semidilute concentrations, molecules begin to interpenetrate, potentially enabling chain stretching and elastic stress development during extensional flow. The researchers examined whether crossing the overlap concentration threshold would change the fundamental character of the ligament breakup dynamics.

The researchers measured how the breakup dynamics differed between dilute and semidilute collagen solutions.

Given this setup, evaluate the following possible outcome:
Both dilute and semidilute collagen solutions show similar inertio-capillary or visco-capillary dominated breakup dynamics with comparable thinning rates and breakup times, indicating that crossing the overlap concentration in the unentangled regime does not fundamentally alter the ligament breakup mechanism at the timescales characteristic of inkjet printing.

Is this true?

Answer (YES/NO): NO